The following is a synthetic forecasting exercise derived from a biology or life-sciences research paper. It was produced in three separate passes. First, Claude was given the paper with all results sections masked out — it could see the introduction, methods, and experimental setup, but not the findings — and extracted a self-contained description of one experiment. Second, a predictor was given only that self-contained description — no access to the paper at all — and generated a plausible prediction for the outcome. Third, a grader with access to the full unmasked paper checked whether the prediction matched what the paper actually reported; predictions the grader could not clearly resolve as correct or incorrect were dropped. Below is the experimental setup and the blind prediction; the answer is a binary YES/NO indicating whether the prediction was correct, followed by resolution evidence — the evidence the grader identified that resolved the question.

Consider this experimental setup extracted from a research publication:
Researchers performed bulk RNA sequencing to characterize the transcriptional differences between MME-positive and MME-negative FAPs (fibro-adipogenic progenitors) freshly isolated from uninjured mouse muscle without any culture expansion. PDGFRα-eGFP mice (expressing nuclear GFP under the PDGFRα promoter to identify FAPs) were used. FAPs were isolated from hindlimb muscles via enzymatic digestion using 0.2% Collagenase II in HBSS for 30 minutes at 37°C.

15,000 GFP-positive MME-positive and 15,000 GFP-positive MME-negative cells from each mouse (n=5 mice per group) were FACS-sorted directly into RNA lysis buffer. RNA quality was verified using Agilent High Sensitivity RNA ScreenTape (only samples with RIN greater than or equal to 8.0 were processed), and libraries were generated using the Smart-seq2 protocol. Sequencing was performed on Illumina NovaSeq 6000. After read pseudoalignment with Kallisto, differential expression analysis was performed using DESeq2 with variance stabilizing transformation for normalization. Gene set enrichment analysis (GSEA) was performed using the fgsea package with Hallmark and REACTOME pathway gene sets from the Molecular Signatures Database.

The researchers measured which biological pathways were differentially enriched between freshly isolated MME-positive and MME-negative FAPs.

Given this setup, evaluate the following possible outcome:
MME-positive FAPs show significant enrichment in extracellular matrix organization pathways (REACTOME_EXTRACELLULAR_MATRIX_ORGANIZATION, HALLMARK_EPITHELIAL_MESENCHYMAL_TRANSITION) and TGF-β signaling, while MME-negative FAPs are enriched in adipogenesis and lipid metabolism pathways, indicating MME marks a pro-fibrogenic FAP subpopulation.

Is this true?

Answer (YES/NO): NO